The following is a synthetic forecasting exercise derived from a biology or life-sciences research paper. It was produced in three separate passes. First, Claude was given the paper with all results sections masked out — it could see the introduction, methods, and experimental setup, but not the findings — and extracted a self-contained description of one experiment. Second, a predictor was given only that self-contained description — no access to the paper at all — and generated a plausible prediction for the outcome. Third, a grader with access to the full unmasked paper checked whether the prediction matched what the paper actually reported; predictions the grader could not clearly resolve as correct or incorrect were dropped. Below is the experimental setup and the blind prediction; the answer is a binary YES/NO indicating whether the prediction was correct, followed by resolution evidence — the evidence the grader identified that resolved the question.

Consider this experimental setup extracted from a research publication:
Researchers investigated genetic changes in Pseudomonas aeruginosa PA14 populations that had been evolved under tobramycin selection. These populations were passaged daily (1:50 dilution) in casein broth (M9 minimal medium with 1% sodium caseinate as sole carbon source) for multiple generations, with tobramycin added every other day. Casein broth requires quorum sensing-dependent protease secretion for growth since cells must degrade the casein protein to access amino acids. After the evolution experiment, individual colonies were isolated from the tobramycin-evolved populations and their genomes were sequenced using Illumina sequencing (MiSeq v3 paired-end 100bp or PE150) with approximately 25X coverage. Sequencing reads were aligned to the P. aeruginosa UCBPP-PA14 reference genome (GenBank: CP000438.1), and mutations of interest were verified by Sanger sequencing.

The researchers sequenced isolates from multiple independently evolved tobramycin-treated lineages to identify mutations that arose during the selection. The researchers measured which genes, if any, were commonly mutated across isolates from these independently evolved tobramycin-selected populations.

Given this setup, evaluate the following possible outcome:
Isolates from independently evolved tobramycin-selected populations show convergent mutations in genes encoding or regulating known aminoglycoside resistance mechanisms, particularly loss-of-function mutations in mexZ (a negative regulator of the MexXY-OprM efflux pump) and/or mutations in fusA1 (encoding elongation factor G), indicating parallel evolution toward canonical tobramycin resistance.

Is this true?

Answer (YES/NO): NO